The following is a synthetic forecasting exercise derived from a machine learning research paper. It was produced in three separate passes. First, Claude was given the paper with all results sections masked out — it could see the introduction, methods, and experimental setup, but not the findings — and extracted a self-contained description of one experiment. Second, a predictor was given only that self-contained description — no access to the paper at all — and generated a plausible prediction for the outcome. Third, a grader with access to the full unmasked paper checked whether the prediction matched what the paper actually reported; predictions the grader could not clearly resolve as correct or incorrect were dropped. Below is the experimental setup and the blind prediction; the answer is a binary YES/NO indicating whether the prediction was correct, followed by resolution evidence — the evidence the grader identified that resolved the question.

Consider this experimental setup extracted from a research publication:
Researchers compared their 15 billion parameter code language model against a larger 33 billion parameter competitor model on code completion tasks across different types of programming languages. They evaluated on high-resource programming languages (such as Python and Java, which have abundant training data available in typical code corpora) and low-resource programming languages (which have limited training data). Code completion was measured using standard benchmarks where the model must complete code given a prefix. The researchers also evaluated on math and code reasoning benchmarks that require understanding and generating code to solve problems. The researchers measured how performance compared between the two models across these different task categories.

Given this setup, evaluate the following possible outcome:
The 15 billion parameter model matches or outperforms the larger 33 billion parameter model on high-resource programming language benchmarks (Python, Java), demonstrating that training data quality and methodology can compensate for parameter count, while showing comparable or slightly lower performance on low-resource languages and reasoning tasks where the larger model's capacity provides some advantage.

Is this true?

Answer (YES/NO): NO